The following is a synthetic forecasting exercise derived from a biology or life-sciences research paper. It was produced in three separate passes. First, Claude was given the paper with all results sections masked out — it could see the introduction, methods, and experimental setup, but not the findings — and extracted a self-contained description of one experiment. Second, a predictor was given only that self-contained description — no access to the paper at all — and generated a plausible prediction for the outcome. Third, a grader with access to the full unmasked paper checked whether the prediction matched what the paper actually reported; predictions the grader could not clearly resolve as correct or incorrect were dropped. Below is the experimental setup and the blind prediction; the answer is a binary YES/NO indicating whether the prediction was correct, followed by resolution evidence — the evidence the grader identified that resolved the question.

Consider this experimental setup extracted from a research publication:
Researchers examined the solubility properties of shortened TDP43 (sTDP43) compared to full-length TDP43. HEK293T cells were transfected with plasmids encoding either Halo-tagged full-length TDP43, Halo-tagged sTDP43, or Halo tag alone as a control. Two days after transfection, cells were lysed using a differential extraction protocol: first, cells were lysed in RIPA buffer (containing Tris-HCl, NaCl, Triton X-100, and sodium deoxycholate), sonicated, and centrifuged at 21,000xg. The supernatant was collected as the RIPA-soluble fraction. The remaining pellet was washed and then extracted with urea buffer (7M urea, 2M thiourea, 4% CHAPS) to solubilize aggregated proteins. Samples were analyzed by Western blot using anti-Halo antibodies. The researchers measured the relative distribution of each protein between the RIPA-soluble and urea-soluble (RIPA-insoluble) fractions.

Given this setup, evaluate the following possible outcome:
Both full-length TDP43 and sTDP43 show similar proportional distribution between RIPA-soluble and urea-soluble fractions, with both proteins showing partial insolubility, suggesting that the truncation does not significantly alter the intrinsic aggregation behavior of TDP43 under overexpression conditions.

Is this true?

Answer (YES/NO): NO